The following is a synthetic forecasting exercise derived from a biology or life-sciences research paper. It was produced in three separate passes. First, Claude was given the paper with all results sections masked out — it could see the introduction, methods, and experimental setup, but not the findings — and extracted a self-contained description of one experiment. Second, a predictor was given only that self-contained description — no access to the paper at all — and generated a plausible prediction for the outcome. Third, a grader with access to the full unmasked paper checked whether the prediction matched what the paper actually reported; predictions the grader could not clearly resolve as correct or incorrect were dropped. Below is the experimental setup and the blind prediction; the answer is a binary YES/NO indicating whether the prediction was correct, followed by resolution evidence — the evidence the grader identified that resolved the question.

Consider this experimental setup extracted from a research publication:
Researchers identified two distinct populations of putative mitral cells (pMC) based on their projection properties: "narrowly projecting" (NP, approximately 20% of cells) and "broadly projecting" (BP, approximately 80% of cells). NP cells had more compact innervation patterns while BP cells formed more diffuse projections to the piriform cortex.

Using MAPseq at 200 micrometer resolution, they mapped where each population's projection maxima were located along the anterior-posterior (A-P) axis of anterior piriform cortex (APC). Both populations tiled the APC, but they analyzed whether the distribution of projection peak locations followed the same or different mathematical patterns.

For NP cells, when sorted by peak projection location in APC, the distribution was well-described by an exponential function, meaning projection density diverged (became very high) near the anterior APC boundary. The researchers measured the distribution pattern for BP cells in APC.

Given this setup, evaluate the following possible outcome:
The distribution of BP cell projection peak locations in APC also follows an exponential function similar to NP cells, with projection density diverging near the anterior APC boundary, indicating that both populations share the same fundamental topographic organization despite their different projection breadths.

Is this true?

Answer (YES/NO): NO